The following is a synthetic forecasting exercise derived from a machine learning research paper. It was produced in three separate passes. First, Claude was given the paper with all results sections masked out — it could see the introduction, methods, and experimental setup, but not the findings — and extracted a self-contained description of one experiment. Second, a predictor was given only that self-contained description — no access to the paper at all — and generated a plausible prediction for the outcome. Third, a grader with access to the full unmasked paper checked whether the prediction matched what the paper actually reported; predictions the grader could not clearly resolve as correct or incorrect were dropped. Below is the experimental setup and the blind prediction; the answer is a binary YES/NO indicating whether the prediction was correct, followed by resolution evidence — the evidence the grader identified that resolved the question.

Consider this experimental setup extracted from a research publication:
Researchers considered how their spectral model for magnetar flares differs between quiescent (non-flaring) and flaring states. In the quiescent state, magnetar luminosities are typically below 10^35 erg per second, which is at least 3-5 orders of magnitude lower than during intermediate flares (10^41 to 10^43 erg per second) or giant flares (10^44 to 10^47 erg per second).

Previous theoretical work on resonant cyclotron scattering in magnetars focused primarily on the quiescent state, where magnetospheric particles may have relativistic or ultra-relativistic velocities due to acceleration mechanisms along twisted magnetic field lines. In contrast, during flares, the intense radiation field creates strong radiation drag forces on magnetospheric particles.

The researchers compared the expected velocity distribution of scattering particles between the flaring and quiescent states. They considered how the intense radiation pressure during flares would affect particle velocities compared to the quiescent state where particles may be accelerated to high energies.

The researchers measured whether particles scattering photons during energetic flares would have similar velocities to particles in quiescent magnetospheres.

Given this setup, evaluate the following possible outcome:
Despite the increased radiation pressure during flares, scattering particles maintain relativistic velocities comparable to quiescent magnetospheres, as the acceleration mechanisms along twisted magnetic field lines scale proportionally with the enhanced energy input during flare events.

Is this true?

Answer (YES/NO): NO